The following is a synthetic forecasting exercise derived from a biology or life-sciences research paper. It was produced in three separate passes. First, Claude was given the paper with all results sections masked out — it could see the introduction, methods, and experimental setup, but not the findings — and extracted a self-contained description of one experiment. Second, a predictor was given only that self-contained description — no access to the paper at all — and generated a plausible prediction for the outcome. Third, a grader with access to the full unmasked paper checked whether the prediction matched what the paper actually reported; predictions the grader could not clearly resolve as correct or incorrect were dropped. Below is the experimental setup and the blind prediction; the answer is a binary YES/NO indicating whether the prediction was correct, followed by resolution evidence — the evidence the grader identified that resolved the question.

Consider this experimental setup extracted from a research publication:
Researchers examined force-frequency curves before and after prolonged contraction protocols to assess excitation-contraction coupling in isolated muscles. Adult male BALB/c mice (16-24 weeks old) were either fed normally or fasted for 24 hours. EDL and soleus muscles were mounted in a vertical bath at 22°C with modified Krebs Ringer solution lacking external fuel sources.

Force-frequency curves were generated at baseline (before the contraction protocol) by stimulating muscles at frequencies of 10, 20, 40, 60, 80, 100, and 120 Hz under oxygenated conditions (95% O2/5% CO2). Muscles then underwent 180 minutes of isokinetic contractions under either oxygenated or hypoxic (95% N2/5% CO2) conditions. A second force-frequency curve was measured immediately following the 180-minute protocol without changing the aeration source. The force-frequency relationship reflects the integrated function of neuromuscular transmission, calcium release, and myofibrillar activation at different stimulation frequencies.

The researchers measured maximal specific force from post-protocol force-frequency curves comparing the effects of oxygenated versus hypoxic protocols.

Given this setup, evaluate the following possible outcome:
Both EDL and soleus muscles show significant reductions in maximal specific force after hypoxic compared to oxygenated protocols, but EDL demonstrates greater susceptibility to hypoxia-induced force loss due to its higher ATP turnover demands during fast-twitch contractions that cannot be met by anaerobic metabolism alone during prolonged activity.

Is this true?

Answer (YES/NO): NO